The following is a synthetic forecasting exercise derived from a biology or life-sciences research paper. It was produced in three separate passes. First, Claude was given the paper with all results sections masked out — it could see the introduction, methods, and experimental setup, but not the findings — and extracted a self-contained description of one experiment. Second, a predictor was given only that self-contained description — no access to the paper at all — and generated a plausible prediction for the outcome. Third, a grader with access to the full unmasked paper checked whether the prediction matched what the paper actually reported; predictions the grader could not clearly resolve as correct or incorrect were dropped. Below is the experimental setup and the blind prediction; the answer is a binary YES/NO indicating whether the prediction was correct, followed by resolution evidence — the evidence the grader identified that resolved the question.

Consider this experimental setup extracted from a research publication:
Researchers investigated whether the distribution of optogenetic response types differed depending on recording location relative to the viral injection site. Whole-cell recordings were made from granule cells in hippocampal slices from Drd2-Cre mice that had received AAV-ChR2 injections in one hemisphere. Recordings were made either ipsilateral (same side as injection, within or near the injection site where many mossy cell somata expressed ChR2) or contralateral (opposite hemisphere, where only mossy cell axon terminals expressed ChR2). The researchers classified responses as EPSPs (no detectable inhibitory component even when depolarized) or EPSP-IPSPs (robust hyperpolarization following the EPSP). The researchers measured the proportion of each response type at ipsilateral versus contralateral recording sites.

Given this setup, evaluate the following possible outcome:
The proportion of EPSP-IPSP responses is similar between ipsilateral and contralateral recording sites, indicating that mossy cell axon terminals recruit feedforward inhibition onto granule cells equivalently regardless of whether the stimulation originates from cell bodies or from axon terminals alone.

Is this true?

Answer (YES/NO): NO